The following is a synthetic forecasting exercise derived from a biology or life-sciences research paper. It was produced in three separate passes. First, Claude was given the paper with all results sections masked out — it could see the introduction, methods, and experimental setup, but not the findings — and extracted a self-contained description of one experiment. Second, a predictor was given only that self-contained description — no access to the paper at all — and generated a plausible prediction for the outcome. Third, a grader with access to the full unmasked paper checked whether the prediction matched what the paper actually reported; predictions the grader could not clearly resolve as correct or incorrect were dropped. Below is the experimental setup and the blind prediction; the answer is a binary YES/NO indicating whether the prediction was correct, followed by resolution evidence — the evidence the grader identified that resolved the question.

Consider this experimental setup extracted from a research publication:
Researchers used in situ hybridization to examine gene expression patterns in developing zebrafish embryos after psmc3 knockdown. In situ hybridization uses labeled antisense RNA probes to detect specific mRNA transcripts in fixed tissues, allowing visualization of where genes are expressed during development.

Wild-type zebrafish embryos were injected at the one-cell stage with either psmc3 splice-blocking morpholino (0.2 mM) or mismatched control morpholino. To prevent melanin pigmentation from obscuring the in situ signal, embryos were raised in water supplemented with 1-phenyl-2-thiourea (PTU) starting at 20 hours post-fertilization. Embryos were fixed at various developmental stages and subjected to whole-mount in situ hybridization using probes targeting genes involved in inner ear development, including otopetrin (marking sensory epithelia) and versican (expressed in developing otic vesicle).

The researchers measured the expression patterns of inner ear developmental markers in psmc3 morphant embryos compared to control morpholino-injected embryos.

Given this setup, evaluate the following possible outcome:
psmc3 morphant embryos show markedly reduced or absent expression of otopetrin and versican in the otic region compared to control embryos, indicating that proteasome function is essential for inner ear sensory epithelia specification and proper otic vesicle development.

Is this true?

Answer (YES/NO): NO